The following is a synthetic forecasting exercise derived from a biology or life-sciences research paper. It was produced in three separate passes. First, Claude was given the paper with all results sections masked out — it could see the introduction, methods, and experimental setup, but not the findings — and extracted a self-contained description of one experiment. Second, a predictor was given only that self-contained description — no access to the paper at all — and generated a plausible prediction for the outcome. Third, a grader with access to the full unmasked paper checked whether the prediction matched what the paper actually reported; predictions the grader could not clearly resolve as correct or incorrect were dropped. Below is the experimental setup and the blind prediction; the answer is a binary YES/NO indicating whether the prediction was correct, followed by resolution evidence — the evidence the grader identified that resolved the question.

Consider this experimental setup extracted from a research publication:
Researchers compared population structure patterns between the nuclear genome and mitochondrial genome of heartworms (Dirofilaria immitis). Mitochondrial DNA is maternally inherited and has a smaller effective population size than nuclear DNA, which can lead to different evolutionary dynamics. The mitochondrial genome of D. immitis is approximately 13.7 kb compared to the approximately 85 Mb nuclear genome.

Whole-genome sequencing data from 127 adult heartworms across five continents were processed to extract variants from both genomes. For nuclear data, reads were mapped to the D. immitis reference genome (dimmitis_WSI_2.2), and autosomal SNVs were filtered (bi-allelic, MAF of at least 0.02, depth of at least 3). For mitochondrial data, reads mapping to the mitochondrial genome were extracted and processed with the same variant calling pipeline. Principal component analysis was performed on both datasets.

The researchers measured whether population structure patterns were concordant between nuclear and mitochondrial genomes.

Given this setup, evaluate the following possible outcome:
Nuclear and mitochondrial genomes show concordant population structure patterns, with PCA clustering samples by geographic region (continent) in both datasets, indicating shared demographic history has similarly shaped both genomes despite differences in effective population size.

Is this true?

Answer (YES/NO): NO